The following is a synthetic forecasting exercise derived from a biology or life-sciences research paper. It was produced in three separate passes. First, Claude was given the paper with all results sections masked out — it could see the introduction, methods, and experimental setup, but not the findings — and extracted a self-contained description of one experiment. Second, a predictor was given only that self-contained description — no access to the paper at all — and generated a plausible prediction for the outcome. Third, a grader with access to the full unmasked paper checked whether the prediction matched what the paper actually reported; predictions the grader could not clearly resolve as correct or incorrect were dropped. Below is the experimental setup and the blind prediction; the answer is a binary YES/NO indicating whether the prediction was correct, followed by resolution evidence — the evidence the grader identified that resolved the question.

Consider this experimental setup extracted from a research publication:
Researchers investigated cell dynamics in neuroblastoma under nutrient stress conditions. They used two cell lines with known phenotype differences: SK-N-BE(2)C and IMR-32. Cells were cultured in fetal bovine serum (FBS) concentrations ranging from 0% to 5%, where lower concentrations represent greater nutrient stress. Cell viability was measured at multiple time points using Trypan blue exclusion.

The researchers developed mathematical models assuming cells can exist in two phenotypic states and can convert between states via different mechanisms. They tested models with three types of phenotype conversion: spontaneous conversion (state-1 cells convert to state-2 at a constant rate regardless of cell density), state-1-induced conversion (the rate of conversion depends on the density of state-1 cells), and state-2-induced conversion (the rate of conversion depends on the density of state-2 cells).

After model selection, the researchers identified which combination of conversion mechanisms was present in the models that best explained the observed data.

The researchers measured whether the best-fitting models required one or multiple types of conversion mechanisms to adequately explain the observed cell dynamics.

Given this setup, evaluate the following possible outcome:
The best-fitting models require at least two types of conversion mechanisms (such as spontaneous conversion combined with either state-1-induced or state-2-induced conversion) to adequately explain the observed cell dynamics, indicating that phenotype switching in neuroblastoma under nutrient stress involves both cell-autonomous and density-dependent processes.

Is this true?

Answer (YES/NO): YES